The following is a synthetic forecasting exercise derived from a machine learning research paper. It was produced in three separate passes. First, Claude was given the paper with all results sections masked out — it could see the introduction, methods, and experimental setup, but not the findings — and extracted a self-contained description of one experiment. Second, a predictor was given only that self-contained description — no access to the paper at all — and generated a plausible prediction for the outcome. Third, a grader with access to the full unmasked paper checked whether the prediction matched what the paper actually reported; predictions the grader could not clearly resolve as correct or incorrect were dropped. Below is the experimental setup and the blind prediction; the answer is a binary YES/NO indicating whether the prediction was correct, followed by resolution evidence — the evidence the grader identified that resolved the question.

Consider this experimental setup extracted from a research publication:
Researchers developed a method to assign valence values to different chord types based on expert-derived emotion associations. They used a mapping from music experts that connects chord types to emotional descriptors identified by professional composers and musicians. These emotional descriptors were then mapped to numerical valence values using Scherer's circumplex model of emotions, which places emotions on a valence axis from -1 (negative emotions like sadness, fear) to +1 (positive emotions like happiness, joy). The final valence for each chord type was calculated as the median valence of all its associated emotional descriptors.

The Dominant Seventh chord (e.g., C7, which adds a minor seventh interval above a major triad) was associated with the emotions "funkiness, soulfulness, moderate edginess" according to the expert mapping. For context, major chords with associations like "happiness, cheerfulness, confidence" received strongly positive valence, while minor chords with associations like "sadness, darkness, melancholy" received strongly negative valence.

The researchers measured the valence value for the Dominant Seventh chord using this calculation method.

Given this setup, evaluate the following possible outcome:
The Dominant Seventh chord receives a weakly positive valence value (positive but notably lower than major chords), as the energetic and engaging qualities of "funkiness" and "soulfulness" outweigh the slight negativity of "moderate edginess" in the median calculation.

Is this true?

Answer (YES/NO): NO